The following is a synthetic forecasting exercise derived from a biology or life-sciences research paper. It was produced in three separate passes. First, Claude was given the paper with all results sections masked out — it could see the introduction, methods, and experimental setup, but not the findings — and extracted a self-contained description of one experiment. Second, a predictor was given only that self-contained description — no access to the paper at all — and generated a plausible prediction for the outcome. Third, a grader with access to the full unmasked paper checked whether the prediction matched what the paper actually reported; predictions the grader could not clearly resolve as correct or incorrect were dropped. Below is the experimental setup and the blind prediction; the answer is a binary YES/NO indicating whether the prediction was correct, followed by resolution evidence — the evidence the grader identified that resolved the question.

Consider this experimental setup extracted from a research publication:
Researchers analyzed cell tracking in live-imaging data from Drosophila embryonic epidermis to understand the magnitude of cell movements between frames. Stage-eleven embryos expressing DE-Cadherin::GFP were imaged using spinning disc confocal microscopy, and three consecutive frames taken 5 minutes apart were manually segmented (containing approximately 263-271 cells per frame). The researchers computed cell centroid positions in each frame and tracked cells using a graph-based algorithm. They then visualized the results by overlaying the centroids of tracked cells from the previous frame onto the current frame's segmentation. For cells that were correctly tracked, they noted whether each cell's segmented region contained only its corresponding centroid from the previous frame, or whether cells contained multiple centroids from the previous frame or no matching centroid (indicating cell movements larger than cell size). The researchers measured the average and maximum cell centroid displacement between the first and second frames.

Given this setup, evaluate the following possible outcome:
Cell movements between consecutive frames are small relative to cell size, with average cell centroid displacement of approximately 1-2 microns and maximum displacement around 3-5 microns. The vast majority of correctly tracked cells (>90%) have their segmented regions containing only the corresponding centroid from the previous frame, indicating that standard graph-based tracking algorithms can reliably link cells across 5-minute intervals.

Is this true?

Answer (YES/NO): NO